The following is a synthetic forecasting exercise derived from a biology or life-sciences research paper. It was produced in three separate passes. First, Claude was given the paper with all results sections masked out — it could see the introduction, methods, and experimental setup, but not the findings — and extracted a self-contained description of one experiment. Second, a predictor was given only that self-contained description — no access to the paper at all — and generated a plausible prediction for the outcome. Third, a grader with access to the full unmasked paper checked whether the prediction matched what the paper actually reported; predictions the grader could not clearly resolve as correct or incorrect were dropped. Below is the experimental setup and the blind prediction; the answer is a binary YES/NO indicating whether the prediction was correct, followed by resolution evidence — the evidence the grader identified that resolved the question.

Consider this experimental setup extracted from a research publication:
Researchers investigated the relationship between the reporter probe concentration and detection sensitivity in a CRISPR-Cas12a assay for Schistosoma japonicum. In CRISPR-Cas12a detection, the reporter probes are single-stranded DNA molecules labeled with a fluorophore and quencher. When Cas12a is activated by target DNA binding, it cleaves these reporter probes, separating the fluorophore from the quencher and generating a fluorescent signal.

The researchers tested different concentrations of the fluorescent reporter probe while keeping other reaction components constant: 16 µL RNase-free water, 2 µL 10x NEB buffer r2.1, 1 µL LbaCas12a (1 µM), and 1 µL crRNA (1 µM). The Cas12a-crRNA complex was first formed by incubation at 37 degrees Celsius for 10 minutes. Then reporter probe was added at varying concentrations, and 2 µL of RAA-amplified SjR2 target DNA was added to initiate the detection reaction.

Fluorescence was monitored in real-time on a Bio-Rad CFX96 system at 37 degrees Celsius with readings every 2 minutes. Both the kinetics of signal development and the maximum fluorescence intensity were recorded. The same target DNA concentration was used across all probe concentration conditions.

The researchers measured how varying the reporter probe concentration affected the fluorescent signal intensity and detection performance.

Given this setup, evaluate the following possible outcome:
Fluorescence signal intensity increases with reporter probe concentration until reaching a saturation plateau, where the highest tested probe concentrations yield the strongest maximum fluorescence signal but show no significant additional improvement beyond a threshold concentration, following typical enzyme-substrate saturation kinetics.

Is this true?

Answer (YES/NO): NO